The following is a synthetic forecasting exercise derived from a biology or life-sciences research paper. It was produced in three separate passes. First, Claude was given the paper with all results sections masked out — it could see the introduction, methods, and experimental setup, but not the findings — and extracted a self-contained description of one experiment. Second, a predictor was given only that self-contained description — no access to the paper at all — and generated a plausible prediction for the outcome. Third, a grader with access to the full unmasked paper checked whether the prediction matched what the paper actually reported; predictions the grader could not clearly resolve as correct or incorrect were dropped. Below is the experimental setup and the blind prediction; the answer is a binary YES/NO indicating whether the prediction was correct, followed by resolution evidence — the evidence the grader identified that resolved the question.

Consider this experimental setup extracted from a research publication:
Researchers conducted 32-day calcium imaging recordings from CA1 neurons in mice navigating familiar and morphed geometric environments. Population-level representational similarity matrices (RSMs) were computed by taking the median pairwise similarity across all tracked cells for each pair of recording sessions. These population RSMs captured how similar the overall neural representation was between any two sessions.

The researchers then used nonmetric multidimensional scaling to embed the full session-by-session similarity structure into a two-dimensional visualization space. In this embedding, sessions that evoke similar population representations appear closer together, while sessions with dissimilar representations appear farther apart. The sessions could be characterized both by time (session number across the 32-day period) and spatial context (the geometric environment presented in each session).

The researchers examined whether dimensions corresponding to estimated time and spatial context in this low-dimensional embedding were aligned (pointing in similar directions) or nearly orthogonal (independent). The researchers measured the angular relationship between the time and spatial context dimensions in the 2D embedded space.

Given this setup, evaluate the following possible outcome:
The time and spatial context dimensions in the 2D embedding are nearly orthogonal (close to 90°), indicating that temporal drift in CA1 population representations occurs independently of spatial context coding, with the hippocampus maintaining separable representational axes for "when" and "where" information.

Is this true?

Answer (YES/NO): YES